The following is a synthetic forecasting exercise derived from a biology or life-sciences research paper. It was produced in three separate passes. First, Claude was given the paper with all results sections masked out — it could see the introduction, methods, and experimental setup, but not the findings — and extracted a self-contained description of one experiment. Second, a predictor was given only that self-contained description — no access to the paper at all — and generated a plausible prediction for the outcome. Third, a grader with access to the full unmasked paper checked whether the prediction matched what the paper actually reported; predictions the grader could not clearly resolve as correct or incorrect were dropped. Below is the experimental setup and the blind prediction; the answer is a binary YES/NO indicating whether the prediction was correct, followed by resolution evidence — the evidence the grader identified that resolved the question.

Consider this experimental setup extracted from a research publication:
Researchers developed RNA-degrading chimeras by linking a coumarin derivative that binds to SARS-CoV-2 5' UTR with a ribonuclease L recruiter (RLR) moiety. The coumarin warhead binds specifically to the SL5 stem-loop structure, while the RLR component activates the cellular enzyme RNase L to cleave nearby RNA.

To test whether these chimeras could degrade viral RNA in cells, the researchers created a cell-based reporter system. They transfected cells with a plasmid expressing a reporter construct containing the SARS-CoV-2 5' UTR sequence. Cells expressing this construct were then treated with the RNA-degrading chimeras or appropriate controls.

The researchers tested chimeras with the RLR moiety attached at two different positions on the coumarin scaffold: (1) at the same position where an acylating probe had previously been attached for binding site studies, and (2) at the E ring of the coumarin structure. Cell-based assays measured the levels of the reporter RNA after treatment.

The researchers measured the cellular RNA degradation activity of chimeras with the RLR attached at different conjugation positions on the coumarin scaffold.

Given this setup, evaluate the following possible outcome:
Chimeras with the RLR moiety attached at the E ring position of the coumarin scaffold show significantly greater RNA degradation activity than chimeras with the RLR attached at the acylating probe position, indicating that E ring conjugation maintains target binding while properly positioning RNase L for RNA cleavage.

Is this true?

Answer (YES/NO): NO